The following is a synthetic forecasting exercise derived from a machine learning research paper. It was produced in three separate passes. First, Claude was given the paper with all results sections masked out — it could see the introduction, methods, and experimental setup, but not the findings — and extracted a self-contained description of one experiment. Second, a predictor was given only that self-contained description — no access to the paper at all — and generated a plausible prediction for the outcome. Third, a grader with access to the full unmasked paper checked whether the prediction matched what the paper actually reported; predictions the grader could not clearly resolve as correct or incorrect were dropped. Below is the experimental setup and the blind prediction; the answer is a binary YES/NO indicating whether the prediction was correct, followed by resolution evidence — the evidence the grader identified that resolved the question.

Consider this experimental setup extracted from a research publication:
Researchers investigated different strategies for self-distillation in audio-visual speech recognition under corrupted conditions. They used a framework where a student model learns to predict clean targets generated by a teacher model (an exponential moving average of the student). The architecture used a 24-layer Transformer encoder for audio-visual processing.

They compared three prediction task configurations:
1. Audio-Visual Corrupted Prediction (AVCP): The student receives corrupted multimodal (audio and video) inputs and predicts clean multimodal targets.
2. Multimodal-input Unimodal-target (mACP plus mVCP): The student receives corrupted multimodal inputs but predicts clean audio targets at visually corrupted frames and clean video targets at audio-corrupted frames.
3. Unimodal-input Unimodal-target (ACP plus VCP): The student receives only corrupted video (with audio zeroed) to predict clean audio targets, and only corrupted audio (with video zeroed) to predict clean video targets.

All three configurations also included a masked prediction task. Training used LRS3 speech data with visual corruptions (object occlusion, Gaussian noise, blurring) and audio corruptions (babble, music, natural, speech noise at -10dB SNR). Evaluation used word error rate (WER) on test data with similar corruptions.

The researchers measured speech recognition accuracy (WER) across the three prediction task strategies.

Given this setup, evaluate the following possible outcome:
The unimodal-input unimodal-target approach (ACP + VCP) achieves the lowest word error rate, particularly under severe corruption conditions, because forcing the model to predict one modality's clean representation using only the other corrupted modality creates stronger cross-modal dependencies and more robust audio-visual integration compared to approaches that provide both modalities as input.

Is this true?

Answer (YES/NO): YES